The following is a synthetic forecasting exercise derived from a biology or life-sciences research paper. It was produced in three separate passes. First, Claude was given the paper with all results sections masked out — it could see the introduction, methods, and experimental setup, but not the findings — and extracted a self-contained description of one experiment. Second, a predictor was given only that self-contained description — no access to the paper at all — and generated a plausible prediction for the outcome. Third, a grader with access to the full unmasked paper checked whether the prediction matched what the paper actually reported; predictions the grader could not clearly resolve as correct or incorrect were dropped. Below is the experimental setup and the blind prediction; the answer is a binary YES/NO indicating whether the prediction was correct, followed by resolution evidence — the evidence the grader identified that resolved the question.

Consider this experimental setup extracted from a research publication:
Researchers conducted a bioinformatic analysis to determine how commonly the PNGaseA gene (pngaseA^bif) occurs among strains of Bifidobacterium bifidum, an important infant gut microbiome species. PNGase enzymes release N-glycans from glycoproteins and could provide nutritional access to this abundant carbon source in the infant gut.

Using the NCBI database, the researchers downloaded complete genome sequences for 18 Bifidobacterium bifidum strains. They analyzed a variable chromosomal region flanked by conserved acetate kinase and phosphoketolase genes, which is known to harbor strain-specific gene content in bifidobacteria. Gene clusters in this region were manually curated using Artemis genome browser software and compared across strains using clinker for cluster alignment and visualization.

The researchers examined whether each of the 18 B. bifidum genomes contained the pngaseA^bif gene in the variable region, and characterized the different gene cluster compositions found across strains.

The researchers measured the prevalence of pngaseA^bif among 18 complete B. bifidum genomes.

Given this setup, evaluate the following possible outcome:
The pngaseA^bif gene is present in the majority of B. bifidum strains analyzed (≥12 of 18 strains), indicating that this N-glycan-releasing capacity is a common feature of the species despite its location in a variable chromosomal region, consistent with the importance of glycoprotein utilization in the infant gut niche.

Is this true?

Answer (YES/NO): NO